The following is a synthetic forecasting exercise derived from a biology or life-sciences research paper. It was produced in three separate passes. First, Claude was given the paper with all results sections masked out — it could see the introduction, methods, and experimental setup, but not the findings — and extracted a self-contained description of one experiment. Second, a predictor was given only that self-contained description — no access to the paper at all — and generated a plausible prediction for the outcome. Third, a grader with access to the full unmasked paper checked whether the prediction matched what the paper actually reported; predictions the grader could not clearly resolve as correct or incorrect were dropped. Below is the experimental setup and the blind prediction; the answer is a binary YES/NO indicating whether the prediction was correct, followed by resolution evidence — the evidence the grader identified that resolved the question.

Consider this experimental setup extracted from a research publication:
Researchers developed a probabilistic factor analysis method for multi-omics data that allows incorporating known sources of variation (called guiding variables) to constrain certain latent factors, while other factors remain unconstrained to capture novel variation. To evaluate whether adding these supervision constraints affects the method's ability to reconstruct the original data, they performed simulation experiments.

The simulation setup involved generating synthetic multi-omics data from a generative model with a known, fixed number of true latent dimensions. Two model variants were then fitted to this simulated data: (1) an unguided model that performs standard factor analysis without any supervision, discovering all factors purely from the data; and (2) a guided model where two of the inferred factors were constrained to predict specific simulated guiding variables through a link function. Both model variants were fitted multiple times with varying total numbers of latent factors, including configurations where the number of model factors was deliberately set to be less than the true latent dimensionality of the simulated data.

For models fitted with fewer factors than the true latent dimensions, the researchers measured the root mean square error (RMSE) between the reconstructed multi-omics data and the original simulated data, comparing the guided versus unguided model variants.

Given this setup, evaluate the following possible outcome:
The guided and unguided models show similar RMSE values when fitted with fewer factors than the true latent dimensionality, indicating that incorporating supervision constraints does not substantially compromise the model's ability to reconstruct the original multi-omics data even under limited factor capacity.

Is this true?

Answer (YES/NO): NO